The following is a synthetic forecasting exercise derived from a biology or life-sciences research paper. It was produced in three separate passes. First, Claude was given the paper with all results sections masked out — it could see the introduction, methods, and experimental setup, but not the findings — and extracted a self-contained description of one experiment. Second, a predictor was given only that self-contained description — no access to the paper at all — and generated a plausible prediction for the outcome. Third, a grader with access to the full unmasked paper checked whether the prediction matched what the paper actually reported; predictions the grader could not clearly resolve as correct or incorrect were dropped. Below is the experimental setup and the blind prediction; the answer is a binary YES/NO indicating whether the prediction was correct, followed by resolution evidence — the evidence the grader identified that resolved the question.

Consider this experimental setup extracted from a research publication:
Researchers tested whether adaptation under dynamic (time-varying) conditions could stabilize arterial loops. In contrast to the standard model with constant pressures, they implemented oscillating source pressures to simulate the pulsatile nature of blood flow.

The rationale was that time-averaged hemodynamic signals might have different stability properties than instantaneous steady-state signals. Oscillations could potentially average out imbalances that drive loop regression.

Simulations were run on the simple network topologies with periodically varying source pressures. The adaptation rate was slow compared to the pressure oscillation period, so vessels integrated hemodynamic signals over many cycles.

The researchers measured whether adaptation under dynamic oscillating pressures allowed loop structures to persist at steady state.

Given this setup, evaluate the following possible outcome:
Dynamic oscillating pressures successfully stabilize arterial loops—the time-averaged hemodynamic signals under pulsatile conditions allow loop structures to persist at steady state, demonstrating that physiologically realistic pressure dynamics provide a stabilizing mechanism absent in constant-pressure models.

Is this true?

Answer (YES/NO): NO